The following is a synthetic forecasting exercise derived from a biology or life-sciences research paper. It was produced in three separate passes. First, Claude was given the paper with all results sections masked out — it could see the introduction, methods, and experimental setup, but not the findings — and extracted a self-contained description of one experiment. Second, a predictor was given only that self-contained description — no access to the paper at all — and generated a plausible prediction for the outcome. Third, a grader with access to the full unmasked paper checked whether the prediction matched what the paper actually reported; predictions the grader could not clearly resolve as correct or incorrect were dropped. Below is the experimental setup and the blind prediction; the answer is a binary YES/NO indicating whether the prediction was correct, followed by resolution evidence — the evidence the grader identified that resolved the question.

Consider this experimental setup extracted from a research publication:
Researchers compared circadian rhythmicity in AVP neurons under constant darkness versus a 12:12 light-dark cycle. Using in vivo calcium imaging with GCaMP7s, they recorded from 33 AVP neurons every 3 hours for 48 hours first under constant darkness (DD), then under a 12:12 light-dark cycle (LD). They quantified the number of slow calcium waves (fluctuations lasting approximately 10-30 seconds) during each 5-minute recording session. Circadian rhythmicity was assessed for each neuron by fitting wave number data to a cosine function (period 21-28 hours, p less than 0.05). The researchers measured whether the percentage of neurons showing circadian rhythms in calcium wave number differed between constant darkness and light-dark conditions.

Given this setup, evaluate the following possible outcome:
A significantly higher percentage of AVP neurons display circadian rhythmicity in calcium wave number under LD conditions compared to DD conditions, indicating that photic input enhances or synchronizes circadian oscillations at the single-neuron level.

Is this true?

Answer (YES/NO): NO